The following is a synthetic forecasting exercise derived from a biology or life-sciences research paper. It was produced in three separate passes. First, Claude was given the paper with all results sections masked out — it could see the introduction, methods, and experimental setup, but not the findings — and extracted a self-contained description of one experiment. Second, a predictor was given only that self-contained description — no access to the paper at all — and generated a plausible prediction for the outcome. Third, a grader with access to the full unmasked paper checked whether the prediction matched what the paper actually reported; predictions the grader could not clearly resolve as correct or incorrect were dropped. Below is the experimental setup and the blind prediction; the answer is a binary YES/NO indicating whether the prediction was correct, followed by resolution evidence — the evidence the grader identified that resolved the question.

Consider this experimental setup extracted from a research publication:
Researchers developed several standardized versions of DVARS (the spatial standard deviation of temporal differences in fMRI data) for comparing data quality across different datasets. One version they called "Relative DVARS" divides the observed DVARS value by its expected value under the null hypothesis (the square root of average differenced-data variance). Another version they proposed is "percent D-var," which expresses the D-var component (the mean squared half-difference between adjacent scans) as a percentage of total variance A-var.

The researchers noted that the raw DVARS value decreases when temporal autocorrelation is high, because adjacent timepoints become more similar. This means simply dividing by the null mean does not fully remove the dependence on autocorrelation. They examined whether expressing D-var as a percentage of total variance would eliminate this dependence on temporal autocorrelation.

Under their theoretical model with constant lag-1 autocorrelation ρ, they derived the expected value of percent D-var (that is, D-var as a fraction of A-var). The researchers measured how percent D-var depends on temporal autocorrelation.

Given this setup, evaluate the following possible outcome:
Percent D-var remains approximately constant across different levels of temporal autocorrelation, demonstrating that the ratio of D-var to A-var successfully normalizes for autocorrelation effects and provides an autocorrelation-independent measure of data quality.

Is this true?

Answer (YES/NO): NO